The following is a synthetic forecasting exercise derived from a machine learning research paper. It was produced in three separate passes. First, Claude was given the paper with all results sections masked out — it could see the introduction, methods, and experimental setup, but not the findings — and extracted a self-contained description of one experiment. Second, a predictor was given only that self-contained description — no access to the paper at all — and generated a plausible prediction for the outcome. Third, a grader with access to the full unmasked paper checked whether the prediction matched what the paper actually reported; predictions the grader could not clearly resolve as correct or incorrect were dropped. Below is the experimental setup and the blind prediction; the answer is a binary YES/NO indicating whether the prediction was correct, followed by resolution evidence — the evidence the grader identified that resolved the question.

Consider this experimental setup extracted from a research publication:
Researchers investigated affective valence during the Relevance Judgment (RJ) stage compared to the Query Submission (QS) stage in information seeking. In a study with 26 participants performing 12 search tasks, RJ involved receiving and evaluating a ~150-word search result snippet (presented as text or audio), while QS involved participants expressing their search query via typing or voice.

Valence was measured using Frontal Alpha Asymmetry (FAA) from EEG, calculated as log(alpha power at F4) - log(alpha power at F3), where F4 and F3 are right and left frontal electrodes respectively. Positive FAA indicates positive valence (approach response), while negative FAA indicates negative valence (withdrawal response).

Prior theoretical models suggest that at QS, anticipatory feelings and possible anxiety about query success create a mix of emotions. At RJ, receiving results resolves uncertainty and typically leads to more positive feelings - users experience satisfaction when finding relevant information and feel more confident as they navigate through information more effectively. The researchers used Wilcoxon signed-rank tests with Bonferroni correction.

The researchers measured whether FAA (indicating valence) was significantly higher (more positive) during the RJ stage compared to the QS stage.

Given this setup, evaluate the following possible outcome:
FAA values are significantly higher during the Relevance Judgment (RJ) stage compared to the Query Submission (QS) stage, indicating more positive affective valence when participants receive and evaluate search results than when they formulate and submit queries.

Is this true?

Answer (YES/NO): NO